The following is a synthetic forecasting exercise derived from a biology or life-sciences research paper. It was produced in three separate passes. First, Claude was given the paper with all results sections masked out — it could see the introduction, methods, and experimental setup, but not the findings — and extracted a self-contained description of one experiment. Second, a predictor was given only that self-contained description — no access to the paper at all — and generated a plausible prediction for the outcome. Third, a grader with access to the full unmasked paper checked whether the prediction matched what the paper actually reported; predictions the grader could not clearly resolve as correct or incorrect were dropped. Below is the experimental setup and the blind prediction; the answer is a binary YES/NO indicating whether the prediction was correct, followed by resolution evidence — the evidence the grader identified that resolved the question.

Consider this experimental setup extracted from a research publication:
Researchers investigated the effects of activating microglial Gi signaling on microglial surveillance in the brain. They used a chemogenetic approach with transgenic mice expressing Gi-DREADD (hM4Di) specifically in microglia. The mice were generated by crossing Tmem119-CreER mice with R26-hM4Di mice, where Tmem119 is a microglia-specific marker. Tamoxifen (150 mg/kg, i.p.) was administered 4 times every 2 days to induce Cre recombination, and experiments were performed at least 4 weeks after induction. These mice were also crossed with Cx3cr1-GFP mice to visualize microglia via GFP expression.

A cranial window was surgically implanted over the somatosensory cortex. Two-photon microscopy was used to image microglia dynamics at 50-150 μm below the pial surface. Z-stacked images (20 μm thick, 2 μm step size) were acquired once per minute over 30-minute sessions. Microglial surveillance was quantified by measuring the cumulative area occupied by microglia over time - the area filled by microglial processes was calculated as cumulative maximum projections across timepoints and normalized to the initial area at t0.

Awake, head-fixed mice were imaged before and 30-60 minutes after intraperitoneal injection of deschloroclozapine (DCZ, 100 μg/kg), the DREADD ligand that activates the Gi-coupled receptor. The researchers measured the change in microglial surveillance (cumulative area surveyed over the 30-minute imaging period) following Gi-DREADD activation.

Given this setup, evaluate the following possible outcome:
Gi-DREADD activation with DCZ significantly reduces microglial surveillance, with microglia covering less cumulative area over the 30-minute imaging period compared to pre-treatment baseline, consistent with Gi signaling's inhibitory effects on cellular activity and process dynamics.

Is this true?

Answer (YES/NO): YES